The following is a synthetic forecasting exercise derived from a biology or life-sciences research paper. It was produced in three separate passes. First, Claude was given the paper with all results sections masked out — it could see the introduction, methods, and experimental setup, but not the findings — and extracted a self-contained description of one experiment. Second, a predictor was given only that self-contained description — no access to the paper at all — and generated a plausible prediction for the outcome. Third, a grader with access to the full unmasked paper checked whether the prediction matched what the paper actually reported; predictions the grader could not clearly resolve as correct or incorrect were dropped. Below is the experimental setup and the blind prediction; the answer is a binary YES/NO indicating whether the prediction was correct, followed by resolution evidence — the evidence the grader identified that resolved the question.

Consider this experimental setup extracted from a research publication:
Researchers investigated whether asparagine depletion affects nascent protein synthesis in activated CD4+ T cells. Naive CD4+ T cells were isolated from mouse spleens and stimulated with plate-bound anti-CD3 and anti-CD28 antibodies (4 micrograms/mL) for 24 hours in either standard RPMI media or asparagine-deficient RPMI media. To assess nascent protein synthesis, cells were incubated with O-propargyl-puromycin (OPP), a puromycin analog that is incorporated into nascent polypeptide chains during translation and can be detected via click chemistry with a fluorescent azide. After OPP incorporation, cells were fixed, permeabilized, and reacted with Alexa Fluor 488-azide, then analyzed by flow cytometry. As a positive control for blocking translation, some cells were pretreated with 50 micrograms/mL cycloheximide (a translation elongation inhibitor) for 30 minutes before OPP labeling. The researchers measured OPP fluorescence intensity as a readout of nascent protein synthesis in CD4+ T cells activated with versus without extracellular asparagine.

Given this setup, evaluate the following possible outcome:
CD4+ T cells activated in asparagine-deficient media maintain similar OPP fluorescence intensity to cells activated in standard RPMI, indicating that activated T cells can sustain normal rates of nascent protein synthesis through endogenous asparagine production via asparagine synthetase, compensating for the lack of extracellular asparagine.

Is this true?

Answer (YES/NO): NO